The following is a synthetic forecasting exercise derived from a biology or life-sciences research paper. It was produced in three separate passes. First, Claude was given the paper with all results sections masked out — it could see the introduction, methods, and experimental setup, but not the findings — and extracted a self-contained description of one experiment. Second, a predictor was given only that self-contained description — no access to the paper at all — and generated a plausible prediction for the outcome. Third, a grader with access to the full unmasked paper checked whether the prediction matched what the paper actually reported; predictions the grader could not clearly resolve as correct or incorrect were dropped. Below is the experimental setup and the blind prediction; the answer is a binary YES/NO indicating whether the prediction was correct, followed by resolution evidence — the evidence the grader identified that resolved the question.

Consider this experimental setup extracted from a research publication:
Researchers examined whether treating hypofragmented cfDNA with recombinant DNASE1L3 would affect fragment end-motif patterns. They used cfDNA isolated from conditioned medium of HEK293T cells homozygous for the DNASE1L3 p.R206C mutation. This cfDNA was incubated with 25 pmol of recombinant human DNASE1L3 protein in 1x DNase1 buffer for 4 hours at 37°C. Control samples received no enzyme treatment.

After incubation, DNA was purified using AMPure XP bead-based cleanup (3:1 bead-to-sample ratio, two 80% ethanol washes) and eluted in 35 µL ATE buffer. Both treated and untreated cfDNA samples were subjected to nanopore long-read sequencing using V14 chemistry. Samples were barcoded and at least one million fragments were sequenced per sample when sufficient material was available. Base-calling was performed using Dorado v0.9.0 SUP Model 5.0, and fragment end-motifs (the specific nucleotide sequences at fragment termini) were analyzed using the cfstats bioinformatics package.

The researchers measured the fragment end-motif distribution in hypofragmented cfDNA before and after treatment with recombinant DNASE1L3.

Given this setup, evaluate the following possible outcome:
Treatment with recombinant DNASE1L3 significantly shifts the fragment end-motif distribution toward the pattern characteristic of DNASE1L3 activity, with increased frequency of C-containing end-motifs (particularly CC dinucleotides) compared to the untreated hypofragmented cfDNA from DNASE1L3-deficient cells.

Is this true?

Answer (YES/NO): YES